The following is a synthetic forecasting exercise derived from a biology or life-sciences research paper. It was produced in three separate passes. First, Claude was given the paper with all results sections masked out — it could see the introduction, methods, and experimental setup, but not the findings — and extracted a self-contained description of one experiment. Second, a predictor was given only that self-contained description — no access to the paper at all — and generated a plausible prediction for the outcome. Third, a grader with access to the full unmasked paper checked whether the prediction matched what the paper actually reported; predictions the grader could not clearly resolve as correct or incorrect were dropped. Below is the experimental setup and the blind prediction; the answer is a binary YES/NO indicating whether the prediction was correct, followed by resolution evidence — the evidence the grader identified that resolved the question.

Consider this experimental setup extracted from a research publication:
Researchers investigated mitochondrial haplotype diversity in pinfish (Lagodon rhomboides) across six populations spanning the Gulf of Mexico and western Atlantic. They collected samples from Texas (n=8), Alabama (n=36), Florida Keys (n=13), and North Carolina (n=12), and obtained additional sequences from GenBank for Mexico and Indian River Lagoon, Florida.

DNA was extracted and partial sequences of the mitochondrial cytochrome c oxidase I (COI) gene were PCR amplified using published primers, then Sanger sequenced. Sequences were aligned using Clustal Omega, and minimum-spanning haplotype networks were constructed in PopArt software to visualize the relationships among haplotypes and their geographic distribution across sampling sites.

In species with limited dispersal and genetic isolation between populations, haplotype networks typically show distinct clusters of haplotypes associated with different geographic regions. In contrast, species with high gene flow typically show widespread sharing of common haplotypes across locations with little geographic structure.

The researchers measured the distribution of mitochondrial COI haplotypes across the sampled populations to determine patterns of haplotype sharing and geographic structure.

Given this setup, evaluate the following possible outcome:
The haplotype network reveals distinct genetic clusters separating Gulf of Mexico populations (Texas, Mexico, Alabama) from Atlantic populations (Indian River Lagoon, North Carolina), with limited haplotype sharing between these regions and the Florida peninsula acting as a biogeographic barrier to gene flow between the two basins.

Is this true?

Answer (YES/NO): NO